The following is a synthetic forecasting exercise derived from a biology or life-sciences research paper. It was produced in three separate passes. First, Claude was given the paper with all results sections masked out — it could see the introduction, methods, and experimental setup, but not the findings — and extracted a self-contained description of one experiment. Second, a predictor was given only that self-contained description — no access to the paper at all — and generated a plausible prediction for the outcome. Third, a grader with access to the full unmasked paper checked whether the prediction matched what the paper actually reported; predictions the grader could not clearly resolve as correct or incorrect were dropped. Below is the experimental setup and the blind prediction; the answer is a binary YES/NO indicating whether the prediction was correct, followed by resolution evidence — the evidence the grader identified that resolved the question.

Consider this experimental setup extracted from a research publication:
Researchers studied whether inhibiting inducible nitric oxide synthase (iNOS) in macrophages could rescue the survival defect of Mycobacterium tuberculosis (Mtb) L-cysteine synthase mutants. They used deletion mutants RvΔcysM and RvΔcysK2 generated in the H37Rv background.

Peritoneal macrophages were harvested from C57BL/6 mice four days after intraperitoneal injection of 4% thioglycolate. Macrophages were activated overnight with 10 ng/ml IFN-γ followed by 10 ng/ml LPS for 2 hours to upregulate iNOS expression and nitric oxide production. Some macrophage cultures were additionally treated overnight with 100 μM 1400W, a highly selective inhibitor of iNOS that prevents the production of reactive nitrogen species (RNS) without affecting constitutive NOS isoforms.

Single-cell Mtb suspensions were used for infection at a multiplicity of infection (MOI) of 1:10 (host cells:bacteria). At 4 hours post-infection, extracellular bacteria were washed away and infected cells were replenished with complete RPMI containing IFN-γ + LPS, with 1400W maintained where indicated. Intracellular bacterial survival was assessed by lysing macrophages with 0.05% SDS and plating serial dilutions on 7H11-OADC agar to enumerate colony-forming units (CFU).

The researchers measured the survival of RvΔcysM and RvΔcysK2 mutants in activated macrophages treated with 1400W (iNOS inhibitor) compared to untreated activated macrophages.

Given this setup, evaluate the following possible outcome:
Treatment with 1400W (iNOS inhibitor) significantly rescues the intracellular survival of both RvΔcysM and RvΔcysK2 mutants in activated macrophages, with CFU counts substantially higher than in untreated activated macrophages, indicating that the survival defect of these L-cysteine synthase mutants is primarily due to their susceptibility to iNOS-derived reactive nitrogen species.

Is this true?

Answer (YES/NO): NO